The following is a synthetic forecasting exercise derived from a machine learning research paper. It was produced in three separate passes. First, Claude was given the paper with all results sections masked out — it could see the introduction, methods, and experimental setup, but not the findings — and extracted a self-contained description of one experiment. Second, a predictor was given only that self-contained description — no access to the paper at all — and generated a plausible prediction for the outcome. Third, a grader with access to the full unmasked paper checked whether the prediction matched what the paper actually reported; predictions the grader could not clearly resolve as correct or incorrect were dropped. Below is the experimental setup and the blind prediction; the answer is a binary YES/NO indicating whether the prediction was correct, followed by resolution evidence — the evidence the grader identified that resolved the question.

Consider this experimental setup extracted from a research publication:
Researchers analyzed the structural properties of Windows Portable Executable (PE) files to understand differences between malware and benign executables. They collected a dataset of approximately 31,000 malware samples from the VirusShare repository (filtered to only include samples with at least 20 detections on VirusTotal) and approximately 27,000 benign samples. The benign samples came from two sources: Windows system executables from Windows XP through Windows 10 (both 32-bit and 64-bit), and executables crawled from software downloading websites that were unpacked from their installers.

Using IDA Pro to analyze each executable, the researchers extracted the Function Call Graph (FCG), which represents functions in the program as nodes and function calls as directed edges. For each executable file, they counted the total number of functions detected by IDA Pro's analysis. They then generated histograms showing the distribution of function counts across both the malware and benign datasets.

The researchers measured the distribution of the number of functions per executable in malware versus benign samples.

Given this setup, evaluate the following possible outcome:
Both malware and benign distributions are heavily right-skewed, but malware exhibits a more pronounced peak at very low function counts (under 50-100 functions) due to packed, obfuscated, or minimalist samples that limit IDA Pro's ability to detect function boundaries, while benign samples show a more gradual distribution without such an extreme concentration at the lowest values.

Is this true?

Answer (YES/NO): NO